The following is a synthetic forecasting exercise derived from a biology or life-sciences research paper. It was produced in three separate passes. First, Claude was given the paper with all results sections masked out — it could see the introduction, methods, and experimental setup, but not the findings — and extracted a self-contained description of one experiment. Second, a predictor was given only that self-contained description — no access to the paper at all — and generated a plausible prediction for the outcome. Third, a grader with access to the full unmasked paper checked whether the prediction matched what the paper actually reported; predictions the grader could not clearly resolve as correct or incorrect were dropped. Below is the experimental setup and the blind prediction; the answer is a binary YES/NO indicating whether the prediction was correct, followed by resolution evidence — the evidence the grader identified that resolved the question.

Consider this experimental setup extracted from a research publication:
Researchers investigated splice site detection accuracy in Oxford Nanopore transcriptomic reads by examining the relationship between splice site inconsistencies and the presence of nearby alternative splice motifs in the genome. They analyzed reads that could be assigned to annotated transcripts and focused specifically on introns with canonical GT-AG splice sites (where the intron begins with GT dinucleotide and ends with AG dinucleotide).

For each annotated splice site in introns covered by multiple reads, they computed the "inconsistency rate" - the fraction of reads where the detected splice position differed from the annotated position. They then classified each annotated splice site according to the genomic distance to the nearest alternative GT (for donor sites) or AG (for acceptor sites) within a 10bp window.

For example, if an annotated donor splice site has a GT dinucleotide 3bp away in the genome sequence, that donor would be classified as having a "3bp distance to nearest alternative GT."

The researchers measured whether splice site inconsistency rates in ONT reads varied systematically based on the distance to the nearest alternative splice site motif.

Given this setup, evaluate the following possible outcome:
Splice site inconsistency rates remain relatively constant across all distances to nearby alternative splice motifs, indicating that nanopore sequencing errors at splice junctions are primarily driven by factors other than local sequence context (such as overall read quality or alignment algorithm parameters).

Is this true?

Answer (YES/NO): NO